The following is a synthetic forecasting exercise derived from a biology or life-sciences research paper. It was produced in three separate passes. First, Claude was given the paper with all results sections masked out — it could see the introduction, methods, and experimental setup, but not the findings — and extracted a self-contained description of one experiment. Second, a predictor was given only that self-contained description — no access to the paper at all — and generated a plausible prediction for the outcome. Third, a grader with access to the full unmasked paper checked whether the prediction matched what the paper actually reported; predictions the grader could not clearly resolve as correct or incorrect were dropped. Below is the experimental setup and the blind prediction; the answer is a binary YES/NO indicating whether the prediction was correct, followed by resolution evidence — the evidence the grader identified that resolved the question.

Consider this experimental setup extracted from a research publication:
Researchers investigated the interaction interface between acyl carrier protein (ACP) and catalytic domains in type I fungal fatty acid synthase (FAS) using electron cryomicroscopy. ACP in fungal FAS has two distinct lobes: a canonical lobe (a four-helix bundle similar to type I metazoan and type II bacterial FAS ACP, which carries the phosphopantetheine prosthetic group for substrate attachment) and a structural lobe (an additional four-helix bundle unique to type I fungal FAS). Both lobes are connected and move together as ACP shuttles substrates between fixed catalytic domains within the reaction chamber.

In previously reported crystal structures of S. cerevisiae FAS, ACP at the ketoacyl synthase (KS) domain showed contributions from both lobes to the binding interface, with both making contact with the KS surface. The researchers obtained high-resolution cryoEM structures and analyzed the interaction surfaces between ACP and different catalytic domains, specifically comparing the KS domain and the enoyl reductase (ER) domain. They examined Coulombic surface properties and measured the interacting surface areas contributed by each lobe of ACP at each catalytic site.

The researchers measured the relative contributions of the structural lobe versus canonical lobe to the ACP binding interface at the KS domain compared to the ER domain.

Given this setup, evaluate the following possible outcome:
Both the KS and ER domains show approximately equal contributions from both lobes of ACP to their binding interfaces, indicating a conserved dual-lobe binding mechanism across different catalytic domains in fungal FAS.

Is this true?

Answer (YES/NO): NO